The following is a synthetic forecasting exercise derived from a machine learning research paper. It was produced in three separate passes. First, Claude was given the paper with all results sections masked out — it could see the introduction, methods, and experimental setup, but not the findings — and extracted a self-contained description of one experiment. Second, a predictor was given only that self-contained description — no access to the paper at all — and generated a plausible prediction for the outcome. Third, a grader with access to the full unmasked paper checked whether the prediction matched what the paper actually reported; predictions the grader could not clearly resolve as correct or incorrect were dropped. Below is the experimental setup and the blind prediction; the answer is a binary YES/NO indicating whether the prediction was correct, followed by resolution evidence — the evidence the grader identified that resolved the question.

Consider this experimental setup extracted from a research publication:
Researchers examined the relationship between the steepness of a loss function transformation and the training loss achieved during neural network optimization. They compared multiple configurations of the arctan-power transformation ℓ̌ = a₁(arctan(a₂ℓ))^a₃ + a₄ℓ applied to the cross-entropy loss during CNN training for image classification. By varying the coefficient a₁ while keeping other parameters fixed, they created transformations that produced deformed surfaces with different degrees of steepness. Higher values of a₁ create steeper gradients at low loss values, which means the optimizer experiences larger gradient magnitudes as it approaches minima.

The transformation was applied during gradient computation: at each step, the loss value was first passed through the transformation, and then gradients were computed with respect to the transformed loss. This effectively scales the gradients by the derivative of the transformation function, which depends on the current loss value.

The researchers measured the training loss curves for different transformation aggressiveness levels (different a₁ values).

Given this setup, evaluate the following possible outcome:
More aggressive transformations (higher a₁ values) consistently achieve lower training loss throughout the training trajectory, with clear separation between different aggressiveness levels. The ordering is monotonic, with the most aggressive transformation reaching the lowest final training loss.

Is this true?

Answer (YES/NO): NO